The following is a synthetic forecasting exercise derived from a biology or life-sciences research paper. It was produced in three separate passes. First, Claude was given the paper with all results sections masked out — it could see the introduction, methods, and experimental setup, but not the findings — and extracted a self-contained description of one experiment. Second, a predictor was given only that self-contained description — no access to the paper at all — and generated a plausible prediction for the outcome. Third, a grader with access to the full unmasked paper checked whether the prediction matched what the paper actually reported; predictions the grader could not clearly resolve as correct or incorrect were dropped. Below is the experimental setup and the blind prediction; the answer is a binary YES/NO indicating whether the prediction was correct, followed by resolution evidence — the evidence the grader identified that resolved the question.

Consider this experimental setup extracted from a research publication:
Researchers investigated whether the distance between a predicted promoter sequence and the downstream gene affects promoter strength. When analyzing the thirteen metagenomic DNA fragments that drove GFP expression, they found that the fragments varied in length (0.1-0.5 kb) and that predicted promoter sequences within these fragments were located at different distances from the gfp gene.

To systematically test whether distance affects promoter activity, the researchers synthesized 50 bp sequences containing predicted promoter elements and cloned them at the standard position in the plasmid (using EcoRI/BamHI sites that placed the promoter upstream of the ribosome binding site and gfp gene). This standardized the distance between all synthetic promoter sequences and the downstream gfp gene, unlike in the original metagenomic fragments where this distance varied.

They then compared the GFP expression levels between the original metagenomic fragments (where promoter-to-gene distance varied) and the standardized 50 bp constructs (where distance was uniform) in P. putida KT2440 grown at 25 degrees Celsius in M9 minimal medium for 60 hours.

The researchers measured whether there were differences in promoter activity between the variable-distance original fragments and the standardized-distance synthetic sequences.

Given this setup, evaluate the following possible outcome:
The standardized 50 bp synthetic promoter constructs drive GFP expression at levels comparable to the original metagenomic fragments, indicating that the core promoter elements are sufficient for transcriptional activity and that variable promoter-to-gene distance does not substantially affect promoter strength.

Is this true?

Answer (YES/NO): NO